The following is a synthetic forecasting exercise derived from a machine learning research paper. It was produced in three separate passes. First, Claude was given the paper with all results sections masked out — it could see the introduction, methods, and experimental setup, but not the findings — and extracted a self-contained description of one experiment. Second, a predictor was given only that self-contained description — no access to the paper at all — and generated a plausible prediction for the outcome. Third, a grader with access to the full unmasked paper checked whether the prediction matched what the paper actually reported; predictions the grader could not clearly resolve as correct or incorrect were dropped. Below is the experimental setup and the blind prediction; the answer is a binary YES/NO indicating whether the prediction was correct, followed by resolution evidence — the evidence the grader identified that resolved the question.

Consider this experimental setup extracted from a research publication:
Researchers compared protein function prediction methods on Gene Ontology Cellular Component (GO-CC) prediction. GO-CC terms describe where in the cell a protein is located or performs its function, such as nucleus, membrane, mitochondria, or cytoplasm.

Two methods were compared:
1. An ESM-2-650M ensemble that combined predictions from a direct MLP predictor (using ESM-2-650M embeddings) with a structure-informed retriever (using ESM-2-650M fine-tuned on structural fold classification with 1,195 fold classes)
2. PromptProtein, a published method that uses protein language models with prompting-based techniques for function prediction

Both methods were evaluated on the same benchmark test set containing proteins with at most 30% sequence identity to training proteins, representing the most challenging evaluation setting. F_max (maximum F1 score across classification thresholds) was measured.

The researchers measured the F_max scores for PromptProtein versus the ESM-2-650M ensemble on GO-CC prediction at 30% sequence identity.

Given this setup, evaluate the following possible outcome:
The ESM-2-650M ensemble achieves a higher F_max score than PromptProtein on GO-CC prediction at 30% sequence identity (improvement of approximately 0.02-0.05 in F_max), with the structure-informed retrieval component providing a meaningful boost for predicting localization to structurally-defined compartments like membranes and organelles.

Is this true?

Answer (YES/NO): NO